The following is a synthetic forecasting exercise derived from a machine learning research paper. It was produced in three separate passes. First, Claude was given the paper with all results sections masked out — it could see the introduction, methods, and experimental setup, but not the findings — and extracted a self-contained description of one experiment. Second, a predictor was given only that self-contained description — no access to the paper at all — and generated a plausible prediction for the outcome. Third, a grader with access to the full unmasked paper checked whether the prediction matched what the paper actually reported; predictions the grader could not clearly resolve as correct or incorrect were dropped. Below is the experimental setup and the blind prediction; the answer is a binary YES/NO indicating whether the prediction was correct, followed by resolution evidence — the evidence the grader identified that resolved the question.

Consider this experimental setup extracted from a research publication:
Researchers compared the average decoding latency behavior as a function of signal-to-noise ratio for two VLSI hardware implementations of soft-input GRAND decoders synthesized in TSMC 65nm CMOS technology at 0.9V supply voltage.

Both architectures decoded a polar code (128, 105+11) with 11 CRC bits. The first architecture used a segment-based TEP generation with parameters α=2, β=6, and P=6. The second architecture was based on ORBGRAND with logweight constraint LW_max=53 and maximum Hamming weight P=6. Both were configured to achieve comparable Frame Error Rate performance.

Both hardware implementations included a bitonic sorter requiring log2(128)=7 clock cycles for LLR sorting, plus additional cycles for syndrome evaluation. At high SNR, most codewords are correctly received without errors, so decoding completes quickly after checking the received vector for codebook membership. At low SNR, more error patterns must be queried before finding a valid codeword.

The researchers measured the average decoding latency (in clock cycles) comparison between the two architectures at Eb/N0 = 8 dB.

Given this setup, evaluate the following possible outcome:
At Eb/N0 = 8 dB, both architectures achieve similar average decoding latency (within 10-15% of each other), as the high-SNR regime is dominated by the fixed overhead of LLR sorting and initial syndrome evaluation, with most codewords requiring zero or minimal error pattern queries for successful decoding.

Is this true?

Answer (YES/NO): YES